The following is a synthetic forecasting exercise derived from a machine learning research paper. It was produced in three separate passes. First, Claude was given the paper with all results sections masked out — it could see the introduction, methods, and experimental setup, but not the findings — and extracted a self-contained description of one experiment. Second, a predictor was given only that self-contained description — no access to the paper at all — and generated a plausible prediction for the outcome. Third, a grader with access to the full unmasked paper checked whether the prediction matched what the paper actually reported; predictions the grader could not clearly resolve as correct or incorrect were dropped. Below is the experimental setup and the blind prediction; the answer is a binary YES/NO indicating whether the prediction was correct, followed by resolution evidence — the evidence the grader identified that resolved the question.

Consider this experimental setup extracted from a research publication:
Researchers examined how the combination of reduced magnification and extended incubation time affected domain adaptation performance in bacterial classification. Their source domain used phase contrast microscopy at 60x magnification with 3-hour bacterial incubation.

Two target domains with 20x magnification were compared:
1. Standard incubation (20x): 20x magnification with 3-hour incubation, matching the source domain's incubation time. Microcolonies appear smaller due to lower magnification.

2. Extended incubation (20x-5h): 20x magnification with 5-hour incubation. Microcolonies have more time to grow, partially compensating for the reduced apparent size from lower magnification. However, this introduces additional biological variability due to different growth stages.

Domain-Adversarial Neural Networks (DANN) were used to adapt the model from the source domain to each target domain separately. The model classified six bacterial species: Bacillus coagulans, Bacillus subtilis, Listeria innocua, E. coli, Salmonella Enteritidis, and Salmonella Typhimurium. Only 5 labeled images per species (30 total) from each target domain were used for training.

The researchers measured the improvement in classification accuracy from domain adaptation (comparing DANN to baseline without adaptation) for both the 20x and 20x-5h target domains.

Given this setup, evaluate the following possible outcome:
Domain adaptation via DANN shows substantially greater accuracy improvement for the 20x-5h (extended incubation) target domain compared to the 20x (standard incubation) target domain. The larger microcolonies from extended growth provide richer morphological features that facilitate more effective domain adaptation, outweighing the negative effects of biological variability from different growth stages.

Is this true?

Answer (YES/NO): NO